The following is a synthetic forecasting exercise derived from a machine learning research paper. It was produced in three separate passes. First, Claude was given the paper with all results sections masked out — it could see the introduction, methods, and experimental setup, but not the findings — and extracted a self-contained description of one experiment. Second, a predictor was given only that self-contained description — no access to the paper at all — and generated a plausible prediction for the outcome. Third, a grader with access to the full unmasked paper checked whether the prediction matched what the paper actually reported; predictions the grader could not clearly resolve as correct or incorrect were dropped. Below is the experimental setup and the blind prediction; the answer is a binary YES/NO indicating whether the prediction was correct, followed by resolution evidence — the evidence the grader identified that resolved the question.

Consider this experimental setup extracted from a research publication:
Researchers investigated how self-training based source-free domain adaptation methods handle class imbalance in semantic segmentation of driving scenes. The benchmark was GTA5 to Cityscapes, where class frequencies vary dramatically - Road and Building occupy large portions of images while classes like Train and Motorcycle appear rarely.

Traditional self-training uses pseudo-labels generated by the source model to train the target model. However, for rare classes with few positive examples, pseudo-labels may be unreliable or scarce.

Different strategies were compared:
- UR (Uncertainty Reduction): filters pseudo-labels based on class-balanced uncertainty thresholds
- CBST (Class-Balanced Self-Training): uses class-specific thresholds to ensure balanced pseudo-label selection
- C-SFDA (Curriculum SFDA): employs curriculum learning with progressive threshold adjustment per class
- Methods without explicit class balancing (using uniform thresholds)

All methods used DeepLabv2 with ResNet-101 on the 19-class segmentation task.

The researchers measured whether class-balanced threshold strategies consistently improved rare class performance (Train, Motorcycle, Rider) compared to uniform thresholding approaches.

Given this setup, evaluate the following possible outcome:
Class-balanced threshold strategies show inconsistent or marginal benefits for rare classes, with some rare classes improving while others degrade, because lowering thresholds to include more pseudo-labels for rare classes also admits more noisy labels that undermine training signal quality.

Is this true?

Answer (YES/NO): YES